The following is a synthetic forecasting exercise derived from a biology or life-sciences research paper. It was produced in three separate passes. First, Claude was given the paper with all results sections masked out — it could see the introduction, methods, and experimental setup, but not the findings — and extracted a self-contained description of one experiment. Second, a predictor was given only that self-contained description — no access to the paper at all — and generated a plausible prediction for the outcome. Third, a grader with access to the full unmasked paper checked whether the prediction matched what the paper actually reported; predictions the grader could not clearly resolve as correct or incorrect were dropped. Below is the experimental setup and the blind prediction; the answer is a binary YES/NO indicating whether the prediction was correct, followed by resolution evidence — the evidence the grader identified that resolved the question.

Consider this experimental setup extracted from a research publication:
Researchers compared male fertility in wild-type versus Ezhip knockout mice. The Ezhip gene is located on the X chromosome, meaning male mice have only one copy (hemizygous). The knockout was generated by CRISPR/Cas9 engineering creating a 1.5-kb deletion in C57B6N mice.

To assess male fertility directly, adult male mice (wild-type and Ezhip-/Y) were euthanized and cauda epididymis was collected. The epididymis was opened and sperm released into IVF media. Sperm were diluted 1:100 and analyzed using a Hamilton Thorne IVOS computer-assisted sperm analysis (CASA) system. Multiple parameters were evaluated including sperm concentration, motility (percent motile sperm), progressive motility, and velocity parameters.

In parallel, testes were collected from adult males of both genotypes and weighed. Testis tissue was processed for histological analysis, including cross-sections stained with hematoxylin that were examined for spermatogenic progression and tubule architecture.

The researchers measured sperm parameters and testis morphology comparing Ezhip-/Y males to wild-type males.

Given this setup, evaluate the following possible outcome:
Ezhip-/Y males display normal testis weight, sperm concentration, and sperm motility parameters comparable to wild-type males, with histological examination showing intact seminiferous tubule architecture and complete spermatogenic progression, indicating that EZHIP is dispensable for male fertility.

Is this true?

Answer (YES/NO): NO